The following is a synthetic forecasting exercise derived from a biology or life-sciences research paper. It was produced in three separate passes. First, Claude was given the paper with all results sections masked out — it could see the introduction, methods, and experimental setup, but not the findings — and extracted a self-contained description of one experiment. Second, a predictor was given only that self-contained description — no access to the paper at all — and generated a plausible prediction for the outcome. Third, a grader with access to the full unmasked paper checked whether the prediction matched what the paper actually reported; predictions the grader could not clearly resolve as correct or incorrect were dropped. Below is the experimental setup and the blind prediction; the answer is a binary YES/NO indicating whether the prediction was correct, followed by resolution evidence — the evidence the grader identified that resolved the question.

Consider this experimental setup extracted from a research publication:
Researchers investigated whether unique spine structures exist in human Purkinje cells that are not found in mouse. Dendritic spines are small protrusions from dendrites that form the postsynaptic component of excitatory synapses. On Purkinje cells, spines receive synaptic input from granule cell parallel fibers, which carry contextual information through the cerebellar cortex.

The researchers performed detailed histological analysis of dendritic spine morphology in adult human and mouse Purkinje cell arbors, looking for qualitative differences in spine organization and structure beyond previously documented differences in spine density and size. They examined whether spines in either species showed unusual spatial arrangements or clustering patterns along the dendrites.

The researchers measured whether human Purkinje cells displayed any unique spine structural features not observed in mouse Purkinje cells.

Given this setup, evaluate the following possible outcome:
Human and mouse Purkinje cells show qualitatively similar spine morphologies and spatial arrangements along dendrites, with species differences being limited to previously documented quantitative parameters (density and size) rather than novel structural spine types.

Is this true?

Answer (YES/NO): NO